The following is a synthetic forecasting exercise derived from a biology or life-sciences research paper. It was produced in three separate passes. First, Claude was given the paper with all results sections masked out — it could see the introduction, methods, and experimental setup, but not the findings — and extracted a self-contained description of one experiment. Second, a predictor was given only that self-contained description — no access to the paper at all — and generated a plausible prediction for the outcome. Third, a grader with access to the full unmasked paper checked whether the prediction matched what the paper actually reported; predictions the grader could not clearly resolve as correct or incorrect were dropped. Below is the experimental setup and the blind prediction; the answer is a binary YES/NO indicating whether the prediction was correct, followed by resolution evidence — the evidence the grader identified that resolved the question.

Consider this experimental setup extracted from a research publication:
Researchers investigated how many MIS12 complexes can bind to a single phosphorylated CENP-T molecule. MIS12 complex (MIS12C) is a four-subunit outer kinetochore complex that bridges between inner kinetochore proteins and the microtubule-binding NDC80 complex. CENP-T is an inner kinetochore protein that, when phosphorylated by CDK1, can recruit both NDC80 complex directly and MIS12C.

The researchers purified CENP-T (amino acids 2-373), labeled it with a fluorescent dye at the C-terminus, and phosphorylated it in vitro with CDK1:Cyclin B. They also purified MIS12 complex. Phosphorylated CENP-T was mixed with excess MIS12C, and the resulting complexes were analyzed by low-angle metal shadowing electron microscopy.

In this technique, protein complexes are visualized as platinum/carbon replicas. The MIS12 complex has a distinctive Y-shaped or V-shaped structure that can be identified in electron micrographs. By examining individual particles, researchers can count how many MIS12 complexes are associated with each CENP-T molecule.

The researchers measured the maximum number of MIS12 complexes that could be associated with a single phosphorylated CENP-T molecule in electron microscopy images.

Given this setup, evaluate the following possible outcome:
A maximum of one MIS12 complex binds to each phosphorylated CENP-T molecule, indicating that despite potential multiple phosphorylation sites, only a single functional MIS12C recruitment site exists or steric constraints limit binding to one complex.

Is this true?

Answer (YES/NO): YES